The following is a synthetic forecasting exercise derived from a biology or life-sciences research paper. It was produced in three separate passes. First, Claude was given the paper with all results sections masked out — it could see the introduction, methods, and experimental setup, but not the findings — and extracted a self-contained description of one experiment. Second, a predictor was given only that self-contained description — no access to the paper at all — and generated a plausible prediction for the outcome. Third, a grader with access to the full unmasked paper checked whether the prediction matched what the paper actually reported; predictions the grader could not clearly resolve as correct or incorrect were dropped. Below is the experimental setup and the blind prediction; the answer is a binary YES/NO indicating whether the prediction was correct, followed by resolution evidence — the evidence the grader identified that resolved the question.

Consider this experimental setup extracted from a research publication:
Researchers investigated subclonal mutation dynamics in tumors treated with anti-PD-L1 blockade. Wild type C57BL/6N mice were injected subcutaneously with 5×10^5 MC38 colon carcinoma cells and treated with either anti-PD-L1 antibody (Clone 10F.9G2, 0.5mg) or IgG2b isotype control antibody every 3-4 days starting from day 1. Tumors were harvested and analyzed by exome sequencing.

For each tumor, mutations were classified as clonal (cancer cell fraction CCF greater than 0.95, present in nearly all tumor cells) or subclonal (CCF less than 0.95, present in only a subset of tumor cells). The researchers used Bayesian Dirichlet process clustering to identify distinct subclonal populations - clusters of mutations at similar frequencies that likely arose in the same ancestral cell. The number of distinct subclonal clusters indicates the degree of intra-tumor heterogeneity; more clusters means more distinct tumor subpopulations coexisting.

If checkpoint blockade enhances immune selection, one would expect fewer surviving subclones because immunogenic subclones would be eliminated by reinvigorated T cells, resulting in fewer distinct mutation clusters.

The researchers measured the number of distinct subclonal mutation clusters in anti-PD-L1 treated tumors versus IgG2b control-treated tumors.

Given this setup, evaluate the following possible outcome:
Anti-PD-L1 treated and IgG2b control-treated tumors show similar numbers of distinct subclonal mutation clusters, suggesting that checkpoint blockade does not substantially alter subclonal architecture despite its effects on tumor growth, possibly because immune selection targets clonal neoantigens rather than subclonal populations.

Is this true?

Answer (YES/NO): NO